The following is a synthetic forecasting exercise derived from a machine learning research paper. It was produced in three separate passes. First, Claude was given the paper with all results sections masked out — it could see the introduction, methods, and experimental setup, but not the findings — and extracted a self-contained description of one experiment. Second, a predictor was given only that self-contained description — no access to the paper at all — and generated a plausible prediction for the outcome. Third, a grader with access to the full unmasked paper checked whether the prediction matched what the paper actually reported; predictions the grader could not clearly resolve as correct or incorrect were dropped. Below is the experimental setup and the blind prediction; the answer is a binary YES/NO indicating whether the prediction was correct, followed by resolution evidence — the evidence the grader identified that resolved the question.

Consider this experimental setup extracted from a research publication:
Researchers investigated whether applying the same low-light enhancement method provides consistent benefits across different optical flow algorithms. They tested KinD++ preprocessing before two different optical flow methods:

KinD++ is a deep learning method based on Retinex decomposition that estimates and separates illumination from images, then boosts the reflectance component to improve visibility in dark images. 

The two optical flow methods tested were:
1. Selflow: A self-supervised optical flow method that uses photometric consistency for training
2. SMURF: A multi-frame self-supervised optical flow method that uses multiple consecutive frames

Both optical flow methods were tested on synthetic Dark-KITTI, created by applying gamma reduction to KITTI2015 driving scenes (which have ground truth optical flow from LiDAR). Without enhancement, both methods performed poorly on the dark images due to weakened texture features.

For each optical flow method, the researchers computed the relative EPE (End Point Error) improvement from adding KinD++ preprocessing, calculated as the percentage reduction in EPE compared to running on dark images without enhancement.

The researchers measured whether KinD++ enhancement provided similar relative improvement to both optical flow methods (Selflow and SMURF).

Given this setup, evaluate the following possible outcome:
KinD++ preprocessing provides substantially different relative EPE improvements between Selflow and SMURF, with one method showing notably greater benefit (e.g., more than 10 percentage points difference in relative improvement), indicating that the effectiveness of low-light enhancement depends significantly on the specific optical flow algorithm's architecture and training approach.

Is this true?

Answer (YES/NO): NO